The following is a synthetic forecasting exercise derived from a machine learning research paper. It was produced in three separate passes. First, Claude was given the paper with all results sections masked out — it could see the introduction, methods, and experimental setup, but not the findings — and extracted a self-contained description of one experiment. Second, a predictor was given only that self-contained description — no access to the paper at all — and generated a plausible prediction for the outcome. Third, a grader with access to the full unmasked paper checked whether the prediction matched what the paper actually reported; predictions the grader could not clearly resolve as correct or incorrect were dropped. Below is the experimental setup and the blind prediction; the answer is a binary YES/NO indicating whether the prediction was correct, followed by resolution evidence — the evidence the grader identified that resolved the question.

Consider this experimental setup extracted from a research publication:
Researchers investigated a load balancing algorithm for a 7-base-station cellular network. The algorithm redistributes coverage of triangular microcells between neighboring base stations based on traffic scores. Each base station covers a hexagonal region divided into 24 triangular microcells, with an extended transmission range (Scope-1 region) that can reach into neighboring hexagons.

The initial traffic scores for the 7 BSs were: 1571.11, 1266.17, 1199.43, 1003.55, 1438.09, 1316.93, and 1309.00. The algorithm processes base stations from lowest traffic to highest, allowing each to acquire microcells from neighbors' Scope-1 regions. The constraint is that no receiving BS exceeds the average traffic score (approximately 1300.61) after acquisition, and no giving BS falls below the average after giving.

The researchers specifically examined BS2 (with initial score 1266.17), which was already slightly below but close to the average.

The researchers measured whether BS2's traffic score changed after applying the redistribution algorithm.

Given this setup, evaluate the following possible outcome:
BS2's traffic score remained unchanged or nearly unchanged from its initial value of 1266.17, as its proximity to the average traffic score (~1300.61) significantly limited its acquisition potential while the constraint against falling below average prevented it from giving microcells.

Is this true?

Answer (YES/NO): YES